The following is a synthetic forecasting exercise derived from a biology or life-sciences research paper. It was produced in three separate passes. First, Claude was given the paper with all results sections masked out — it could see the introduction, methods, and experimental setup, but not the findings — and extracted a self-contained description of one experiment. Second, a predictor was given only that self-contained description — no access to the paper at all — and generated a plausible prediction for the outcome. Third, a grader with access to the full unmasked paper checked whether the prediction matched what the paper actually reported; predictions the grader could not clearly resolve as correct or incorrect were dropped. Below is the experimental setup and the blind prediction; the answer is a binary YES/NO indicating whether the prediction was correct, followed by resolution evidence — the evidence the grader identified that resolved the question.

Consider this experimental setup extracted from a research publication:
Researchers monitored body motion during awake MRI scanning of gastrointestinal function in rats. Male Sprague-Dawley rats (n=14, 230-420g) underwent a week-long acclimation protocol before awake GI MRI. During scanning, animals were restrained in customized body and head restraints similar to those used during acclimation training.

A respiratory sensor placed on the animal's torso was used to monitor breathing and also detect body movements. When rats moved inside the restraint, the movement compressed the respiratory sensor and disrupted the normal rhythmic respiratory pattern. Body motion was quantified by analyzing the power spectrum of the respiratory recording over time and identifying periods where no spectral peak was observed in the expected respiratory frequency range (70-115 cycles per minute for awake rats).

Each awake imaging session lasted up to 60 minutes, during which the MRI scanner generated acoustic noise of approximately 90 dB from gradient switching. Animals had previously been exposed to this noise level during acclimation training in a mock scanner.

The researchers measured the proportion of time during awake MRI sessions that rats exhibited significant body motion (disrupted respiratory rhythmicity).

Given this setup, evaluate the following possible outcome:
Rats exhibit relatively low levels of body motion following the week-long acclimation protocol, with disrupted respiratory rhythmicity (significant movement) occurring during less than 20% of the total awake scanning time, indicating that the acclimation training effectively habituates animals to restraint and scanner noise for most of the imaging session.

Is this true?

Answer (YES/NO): NO